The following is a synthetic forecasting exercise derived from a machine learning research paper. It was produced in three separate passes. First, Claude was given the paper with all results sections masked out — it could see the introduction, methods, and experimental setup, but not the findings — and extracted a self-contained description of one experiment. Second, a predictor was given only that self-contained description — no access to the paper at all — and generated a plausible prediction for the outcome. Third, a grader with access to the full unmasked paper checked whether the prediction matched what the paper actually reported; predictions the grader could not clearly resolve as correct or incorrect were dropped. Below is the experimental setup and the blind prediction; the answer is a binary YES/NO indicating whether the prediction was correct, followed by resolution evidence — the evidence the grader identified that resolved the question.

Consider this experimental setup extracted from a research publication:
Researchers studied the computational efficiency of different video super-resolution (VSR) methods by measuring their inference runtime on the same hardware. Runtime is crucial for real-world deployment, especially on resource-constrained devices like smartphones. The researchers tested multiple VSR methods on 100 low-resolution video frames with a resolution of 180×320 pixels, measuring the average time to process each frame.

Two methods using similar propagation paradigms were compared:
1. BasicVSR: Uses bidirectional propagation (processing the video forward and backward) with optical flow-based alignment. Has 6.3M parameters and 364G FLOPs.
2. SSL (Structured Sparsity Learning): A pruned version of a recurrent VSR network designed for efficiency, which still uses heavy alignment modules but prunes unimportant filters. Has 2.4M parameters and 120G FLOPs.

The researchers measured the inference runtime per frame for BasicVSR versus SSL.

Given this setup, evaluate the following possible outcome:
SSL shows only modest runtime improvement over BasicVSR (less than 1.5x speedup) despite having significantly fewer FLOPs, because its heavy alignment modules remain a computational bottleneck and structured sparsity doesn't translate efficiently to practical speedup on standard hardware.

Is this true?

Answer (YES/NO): NO